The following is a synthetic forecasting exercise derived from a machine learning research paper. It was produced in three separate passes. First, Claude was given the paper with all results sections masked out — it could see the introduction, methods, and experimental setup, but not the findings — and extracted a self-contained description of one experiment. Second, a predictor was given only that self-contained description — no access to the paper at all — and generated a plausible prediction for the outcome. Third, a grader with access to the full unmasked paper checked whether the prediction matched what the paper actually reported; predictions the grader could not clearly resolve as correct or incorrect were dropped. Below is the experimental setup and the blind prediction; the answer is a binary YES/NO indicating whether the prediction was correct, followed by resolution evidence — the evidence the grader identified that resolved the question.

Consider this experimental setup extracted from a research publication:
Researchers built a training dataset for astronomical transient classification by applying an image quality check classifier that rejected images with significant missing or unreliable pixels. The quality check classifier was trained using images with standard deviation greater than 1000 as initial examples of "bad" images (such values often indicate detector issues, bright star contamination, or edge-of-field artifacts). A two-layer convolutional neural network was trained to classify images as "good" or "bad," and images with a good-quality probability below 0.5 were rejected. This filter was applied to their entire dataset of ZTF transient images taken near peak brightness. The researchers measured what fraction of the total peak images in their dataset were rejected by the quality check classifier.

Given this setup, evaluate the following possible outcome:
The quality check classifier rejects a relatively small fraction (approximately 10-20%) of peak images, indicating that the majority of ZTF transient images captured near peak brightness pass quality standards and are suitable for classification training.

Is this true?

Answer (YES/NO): NO